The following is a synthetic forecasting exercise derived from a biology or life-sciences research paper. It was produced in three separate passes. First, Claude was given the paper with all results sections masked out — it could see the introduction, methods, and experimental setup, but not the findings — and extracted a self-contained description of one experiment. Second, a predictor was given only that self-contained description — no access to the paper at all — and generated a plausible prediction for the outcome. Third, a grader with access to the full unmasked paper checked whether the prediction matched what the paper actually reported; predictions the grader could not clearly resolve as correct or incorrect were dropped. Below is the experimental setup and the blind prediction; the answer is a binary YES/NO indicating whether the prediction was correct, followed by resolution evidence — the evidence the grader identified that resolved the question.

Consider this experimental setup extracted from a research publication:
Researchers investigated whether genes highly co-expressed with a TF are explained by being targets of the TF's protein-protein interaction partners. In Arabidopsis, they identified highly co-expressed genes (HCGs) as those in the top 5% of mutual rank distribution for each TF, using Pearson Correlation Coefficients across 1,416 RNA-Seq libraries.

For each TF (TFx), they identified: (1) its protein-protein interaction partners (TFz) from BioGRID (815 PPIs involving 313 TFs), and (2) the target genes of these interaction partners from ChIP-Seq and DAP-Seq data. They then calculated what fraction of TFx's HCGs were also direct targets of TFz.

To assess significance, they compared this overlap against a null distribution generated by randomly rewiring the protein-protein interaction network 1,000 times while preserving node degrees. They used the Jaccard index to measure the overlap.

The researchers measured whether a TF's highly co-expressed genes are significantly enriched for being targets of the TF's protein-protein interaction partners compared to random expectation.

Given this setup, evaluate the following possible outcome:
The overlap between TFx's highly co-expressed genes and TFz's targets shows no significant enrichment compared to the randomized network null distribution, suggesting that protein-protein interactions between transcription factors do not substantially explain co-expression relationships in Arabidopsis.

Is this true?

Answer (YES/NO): YES